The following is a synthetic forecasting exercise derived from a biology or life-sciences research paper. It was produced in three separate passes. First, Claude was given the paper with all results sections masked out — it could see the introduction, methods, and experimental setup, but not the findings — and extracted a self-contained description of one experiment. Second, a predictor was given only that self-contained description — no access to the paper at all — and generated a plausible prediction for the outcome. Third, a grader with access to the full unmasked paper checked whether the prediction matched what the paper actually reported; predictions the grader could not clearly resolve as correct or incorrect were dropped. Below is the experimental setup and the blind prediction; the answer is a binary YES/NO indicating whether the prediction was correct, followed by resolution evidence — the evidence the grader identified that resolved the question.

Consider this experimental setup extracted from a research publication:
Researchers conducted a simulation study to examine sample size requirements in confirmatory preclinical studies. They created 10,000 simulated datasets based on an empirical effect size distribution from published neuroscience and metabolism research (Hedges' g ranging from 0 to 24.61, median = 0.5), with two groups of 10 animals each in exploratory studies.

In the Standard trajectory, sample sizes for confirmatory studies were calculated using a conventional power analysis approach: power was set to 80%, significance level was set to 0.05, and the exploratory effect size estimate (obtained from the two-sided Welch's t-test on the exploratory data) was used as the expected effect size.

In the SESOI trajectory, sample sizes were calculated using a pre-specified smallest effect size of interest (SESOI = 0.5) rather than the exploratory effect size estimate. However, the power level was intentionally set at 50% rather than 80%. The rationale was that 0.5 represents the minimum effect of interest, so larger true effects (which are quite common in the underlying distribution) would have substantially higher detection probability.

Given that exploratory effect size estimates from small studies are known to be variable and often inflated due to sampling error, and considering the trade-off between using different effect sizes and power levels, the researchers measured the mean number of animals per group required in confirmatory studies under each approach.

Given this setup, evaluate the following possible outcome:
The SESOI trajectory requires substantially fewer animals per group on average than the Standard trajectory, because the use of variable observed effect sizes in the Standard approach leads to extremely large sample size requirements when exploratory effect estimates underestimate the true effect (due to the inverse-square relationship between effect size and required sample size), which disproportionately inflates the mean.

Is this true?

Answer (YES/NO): NO